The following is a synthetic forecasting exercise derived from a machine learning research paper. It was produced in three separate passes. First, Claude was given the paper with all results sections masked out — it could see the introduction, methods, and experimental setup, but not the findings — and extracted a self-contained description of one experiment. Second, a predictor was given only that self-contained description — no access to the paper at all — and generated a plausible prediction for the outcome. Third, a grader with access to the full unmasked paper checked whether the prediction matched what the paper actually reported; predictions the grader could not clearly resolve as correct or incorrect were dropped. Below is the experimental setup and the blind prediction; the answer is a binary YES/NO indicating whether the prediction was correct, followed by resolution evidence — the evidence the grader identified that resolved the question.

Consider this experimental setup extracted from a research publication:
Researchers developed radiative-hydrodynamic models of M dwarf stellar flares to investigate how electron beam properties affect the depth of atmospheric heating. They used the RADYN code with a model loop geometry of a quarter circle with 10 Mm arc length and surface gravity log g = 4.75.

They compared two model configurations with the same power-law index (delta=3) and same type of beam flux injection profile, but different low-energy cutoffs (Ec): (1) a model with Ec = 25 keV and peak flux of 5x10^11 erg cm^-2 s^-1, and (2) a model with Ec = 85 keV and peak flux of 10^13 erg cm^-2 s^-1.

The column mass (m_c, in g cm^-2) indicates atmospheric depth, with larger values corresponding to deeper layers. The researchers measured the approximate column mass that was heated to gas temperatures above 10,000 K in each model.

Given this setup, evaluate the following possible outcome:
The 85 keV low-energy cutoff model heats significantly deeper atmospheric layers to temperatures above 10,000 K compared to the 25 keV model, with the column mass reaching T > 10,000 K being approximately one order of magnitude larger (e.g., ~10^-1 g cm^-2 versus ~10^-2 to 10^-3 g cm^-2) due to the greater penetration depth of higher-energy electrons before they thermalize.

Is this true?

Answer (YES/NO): NO